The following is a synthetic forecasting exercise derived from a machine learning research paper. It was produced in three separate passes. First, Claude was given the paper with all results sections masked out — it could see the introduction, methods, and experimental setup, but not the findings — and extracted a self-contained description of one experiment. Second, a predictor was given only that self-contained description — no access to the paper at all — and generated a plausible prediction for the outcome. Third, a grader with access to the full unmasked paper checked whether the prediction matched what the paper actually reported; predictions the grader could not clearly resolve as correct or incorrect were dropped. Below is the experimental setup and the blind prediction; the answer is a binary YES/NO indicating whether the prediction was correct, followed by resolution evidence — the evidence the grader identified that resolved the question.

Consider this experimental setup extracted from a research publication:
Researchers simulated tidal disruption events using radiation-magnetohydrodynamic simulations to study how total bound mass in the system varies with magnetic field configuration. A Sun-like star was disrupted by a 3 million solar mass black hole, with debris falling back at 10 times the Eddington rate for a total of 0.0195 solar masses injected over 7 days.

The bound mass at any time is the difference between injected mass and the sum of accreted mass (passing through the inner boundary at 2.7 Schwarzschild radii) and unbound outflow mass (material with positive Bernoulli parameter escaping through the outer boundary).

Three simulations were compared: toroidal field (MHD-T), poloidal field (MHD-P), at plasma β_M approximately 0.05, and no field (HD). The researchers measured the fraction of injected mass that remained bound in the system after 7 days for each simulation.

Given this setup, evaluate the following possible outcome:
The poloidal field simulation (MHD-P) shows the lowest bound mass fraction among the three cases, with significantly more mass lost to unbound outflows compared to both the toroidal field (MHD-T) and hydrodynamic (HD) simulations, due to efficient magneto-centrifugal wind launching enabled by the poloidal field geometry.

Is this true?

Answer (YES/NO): NO